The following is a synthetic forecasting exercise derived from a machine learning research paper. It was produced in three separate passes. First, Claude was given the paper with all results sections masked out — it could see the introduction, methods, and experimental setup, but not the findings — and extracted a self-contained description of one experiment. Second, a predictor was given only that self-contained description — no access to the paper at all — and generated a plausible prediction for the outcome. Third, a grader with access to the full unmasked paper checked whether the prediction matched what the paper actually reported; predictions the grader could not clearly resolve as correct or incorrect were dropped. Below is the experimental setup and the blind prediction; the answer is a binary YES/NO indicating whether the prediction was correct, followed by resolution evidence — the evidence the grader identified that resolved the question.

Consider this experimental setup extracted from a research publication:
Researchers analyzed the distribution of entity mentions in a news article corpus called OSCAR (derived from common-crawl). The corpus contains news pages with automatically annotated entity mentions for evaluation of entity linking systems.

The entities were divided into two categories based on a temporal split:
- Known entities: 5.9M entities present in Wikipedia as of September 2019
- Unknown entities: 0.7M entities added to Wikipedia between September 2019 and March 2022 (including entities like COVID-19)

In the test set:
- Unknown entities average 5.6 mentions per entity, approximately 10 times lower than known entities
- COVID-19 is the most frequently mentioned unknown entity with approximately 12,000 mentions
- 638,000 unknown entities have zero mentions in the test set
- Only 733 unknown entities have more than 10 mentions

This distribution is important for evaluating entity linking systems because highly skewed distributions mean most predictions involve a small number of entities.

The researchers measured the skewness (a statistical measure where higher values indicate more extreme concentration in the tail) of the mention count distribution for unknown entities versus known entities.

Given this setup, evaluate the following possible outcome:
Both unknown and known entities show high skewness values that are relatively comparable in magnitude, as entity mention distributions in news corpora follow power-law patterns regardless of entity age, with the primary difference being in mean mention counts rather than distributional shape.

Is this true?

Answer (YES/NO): NO